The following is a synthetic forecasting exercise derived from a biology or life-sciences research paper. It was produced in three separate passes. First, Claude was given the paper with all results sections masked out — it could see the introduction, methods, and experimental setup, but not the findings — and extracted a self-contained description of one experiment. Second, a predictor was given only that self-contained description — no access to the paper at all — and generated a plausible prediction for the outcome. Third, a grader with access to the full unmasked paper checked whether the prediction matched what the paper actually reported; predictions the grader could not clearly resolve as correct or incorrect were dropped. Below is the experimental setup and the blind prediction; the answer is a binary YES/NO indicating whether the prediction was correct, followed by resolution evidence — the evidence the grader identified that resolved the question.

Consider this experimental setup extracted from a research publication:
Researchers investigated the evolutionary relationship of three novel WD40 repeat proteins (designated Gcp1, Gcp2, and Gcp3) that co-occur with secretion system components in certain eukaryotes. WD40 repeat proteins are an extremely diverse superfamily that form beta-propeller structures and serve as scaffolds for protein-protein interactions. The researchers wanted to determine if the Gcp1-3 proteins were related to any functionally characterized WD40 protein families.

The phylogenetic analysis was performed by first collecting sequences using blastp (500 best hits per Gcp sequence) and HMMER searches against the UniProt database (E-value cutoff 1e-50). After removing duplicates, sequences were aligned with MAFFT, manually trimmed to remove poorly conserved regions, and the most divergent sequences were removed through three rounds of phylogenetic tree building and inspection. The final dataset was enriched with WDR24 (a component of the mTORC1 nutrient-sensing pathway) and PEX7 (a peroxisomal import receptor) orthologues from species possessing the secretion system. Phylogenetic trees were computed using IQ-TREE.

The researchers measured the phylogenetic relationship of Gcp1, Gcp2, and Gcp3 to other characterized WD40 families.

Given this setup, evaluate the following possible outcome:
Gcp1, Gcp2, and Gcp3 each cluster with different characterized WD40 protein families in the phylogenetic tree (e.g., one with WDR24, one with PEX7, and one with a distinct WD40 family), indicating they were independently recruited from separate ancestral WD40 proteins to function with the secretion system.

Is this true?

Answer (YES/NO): NO